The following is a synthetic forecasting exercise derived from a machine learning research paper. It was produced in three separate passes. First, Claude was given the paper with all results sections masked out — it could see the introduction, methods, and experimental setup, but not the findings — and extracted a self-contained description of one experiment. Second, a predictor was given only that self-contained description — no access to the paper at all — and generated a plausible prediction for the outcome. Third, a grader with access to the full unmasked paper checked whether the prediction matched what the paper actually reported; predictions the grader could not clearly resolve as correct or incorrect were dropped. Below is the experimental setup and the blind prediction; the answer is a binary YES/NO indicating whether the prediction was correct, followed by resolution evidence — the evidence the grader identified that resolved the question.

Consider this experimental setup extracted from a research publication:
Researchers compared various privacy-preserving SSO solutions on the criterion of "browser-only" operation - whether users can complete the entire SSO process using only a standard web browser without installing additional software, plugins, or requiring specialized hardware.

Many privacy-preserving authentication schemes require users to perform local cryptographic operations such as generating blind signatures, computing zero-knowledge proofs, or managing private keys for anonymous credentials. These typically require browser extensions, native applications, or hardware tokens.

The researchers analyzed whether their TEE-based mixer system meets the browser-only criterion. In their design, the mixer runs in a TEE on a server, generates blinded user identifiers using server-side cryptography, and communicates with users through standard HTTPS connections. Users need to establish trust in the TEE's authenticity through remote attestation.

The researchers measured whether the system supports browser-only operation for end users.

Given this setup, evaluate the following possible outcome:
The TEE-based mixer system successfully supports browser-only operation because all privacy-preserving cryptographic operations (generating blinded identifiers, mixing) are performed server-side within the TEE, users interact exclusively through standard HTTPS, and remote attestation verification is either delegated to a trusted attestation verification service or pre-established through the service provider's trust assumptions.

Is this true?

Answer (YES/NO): YES